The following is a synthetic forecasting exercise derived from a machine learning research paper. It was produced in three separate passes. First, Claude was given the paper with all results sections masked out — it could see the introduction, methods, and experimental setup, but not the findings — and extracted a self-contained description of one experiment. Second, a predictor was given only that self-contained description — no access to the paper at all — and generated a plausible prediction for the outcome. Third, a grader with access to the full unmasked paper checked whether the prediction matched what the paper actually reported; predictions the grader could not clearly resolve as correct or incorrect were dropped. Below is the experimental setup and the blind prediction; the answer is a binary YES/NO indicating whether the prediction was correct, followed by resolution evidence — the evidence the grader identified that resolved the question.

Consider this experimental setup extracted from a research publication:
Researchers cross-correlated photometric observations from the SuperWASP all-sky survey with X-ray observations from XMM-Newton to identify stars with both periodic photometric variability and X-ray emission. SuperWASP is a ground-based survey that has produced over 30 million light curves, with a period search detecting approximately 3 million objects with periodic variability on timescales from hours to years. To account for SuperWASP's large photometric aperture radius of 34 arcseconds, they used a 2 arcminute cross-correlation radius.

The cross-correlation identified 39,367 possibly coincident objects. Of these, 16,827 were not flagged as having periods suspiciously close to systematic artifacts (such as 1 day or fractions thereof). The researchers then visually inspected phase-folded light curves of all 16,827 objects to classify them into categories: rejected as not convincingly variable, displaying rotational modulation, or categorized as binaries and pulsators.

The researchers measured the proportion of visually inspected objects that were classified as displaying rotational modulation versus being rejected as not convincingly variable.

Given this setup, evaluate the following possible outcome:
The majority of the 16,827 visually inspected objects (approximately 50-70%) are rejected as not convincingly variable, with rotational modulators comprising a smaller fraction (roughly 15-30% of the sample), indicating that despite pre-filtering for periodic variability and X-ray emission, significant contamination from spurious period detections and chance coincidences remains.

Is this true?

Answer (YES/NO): NO